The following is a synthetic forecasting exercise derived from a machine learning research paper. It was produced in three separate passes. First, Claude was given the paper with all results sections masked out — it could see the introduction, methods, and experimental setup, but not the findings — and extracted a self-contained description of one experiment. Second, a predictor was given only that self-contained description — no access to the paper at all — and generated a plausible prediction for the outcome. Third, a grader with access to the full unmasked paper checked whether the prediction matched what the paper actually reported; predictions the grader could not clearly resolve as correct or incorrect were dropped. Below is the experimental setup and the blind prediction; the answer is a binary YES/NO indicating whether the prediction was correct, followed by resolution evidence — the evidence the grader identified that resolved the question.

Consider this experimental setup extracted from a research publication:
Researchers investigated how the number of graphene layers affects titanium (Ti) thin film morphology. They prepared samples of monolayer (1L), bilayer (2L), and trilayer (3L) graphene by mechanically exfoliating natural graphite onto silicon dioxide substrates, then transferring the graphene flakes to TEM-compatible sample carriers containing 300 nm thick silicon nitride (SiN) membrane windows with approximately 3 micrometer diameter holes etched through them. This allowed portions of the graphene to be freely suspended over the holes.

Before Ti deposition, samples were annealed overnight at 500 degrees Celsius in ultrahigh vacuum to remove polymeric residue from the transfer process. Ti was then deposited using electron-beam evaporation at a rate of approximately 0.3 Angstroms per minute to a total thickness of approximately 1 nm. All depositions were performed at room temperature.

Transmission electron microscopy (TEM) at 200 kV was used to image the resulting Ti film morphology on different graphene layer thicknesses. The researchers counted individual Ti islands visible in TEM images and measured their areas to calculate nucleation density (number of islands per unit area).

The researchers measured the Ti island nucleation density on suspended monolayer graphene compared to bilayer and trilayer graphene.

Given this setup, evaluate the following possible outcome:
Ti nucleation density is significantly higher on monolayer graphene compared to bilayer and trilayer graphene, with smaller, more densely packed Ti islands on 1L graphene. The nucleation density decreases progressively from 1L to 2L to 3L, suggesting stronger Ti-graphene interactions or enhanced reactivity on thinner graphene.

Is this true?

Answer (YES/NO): YES